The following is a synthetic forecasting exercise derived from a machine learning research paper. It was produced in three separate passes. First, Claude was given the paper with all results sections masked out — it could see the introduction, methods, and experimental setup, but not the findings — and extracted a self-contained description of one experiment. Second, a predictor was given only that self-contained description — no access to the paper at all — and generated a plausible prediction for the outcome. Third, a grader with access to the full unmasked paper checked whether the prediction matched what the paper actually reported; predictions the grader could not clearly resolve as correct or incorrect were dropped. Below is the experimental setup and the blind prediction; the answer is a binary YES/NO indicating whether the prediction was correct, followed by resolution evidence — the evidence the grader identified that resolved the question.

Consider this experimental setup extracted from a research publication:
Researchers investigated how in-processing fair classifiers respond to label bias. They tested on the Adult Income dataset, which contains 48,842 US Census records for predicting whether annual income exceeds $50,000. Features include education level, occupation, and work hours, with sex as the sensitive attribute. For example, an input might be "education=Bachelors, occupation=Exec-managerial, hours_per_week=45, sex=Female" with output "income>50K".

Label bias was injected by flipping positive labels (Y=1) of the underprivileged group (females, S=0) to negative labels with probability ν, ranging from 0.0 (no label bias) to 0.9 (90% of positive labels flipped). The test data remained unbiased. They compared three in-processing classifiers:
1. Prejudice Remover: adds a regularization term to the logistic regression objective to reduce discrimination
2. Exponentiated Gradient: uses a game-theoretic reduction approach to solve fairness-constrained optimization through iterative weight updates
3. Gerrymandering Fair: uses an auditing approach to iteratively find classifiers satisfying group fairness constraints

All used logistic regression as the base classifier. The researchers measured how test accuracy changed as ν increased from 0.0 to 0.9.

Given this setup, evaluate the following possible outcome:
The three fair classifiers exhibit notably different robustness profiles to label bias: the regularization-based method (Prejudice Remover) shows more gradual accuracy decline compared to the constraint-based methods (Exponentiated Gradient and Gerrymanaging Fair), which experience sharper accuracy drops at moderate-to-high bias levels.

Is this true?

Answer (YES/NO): NO